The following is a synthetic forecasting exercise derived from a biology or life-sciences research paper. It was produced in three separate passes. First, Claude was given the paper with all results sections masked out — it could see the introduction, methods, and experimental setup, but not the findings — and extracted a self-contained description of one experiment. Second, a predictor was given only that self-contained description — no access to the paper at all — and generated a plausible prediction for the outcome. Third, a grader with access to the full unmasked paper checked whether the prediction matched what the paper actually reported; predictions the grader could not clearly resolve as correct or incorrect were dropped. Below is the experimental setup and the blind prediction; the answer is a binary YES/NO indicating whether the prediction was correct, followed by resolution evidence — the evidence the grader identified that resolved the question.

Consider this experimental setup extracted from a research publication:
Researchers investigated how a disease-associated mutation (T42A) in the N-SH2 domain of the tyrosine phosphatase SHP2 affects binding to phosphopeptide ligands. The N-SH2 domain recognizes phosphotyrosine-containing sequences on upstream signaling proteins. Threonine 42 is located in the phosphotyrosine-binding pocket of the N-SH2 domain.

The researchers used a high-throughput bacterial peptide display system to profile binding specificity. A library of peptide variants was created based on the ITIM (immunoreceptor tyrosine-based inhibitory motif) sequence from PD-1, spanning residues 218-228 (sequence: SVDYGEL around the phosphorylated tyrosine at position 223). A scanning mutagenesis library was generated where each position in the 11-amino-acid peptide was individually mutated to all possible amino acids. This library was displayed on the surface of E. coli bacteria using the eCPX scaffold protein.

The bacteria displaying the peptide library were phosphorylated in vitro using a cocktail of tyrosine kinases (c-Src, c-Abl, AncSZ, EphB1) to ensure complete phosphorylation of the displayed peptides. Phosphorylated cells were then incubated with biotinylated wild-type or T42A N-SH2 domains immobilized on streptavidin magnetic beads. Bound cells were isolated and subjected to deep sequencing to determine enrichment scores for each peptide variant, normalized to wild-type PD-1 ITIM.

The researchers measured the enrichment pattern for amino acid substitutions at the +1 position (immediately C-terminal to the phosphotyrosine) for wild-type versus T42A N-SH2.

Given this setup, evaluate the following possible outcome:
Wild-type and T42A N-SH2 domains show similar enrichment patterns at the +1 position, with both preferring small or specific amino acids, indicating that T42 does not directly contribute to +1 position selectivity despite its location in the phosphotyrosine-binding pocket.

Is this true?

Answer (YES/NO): NO